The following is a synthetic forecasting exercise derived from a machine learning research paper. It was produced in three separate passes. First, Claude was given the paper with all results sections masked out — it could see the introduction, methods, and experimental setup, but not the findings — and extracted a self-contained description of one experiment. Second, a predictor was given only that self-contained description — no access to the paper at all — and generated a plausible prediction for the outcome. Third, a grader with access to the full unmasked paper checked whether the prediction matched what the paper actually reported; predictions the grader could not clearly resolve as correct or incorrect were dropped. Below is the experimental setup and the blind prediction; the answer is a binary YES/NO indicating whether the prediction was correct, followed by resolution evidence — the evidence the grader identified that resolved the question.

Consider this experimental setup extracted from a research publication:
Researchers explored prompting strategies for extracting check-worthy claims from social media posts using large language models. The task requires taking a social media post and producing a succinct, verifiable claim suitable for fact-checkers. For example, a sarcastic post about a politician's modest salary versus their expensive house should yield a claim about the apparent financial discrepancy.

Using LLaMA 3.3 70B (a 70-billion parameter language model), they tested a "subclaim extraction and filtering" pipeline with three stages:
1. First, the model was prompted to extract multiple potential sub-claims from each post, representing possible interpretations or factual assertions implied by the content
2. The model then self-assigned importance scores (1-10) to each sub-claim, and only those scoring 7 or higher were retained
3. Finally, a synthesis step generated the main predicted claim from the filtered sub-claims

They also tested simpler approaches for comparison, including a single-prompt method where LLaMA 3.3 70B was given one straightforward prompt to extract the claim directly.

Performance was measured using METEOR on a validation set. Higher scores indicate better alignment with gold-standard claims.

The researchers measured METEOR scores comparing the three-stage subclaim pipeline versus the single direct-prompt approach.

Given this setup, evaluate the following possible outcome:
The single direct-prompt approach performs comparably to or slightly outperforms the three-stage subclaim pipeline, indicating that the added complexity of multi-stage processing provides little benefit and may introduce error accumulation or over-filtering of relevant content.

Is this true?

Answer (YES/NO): YES